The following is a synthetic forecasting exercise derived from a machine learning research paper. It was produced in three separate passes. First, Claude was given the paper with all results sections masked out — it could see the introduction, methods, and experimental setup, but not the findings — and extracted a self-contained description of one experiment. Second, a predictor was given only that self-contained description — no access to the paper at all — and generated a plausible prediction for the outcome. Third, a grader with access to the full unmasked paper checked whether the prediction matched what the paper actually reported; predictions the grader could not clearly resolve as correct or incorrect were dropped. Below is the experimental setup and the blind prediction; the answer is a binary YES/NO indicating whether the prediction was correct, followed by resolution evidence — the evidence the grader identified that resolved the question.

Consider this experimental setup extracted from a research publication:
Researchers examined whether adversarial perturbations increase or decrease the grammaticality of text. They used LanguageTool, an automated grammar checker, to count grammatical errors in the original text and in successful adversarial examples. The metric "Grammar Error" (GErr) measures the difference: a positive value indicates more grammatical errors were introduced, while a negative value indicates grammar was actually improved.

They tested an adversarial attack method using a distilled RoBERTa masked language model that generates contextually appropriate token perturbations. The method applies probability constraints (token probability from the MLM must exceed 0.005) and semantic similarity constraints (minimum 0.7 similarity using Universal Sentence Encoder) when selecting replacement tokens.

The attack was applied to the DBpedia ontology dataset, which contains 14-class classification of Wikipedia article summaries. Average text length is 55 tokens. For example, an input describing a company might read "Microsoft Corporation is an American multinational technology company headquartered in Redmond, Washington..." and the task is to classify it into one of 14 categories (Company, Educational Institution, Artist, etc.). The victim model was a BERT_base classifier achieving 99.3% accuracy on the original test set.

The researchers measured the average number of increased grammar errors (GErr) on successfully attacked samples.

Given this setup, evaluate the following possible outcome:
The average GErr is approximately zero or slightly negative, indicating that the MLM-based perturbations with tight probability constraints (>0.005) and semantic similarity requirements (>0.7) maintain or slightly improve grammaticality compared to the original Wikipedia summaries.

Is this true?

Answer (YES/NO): YES